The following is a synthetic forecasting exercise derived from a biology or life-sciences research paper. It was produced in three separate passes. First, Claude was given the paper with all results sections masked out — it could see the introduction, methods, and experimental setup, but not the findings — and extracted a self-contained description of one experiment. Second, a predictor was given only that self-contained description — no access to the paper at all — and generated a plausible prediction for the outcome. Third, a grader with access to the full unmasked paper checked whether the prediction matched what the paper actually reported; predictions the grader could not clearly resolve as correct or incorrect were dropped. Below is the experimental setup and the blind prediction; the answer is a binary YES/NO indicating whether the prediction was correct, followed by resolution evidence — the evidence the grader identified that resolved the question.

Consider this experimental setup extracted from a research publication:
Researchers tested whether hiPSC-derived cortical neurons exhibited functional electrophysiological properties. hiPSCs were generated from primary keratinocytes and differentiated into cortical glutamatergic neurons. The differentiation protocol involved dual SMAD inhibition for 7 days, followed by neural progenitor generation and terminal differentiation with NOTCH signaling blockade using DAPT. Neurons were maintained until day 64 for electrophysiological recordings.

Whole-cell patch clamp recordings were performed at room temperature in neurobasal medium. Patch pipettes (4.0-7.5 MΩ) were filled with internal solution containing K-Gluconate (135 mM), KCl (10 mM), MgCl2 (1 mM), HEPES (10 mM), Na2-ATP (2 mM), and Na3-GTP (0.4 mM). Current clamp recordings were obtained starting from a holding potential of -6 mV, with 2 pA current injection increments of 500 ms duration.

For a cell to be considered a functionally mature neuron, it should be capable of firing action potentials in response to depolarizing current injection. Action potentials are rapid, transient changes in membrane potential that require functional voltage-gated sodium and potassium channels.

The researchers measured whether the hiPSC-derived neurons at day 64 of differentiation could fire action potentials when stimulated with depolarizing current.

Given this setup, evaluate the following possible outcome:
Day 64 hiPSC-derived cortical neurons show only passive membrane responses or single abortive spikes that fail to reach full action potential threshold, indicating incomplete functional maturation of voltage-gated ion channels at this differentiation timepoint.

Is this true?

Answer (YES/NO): NO